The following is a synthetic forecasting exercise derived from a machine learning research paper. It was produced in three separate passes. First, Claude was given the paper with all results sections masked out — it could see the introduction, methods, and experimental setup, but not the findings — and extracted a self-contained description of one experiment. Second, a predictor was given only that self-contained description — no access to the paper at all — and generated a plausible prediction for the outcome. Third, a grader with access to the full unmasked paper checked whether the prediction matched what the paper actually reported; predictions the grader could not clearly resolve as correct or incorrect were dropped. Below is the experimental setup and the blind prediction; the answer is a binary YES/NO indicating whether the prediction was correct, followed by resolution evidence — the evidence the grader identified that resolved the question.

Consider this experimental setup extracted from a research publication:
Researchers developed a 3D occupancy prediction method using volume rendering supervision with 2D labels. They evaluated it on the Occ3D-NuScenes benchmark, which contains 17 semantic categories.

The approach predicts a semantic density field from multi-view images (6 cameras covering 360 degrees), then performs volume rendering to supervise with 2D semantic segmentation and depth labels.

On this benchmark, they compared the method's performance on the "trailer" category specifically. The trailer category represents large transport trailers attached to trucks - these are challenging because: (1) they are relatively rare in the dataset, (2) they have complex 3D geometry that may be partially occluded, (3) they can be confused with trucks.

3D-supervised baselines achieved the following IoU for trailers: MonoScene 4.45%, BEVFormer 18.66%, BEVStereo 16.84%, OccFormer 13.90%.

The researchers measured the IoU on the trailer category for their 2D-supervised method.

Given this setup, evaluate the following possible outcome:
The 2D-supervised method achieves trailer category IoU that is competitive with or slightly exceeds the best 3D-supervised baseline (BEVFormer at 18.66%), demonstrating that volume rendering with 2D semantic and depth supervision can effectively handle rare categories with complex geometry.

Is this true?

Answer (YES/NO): YES